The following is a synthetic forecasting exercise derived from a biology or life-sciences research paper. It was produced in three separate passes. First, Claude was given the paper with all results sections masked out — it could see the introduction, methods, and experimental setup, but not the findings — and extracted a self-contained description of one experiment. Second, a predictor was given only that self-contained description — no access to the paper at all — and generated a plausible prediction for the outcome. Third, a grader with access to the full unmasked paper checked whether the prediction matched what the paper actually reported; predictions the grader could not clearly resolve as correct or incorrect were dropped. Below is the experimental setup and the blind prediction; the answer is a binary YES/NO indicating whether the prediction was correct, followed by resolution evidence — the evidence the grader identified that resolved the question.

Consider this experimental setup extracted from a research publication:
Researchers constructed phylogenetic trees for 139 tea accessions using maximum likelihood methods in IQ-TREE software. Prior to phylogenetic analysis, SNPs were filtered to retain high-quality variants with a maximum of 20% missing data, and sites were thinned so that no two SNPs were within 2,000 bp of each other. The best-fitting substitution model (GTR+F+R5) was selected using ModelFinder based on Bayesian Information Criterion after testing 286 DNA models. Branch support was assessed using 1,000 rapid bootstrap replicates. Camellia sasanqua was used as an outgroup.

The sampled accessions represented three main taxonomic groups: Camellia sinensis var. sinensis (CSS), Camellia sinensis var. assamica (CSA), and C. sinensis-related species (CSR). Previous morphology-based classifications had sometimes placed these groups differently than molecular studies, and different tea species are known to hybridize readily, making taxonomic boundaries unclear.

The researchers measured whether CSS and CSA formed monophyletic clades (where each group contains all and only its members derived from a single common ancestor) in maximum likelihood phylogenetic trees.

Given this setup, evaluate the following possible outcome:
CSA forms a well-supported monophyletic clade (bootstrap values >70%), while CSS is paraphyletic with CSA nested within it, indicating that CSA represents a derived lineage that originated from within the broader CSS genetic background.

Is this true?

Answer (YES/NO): NO